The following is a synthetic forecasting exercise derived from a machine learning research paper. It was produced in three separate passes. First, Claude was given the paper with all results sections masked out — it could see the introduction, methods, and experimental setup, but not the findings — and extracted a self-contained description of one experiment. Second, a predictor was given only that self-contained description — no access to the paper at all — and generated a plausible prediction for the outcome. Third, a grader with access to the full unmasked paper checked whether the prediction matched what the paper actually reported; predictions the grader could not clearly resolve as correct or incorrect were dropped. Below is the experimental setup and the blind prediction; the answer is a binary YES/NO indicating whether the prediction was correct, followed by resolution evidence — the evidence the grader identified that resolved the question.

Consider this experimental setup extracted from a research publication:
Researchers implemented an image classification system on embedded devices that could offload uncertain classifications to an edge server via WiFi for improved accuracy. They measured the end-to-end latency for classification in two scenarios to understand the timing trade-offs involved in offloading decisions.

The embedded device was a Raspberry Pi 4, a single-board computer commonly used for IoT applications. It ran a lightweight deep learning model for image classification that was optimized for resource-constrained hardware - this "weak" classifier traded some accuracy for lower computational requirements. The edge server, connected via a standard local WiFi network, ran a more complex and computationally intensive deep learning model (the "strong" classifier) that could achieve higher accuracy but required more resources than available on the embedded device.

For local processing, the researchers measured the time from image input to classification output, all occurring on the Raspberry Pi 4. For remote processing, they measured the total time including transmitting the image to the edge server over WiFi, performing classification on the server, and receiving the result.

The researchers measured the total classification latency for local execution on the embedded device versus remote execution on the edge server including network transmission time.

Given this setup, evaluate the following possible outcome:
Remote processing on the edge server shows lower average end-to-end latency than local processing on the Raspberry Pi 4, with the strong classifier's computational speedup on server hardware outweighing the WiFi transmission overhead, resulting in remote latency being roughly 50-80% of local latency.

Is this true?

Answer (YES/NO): NO